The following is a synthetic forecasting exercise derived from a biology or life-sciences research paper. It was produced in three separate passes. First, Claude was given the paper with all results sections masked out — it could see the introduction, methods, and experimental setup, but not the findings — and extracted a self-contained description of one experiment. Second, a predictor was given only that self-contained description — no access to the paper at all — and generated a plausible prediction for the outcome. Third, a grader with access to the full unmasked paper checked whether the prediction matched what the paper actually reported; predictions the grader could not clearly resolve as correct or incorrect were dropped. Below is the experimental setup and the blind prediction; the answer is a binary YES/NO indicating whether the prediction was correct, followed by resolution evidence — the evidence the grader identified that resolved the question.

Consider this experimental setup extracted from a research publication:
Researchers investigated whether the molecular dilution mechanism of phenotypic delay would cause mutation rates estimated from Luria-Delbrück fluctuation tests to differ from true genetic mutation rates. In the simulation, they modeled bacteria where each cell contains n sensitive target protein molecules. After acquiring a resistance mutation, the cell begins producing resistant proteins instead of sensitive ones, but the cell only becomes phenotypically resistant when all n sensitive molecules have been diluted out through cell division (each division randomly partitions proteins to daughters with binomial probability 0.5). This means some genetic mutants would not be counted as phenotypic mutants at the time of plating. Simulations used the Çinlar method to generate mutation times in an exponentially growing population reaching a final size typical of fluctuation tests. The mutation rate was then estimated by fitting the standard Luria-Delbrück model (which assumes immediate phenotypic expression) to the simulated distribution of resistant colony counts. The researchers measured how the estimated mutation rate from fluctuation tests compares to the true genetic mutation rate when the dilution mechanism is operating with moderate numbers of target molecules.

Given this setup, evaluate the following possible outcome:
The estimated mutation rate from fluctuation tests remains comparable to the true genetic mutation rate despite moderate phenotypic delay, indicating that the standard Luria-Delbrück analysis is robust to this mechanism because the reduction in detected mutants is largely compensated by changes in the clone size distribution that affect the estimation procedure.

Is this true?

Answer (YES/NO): NO